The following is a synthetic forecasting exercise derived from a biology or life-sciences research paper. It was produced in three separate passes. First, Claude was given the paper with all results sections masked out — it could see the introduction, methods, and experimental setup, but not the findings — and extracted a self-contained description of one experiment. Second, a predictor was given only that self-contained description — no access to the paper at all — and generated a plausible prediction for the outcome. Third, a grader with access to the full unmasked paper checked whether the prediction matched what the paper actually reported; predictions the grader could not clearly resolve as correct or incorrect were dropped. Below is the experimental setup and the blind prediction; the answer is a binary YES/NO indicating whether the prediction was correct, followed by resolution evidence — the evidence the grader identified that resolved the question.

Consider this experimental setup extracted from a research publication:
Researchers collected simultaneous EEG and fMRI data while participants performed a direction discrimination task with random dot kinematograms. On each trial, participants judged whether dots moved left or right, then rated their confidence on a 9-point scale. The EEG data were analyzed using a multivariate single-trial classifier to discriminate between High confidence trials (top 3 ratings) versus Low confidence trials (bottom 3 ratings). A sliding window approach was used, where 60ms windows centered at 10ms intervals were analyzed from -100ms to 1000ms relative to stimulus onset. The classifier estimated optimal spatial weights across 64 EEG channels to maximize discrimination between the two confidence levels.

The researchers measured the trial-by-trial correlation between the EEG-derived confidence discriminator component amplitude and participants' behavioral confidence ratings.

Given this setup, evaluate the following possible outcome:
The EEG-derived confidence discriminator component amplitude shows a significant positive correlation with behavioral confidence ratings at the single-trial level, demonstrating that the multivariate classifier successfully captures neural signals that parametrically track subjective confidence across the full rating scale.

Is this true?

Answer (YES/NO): YES